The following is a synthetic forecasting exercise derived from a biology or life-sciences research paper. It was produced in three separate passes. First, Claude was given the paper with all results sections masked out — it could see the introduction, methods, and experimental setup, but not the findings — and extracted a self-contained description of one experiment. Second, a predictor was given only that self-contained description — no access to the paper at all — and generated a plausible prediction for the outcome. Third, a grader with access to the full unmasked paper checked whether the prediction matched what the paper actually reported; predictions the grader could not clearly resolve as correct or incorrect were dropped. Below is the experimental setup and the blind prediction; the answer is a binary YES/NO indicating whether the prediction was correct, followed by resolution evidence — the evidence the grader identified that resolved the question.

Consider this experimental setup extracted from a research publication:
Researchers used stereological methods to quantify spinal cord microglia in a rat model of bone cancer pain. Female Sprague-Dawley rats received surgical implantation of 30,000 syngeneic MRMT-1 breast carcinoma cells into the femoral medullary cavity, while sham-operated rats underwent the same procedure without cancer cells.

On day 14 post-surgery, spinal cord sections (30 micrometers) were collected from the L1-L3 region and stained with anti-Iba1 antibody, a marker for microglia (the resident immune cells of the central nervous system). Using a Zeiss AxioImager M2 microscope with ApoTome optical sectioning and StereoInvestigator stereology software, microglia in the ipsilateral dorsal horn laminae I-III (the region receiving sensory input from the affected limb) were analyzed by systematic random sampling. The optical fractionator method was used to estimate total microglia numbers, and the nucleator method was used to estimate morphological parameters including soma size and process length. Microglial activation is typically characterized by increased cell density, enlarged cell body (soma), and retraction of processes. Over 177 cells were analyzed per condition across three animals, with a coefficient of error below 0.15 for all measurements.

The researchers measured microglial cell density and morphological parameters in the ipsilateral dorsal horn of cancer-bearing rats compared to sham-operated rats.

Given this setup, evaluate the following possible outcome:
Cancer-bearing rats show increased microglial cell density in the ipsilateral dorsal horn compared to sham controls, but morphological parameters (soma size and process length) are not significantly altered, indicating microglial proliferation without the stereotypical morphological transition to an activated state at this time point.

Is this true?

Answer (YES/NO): NO